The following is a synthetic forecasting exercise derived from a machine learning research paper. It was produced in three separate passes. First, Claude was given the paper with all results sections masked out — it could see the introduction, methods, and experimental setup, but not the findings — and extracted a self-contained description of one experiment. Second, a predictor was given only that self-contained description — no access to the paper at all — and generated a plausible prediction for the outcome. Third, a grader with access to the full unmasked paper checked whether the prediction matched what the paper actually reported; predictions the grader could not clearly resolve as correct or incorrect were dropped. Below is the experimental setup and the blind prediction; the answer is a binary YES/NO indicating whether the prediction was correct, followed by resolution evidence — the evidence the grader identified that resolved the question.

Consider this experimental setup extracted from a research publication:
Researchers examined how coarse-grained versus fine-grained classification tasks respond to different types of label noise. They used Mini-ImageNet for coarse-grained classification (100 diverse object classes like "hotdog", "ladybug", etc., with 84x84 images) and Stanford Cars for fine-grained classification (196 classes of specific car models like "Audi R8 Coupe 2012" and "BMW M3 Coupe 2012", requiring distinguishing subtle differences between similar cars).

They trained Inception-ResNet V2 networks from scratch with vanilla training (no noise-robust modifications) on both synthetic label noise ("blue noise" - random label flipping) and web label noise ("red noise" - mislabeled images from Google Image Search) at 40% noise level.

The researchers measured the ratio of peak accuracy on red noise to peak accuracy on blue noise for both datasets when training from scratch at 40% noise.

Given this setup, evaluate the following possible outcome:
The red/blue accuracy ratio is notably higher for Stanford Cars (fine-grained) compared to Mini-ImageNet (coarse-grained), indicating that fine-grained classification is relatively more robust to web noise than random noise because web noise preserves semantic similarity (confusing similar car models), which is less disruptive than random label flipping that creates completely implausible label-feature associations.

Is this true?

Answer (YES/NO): YES